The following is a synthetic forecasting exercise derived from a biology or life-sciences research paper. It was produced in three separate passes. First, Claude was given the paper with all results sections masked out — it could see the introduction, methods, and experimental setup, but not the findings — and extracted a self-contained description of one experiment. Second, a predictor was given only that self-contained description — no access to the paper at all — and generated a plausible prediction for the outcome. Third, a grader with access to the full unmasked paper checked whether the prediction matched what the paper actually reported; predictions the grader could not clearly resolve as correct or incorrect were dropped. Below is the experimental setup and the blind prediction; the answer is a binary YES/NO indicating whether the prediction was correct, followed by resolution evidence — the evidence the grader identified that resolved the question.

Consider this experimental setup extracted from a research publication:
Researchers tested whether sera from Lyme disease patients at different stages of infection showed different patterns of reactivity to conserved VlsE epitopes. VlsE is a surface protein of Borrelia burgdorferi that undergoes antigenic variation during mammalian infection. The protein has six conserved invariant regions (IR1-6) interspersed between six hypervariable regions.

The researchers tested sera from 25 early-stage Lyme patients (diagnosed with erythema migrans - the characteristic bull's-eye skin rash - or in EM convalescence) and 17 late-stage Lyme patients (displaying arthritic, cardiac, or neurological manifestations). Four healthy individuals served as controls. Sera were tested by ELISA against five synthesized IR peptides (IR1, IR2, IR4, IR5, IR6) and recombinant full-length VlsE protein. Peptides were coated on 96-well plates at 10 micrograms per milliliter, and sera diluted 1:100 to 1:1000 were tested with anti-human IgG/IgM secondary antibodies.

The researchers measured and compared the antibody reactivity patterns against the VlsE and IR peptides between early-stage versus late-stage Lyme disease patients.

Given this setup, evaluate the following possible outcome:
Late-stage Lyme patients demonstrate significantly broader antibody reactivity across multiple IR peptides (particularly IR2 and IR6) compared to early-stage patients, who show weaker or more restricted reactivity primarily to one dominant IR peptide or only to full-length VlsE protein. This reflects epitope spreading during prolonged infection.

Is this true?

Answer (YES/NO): NO